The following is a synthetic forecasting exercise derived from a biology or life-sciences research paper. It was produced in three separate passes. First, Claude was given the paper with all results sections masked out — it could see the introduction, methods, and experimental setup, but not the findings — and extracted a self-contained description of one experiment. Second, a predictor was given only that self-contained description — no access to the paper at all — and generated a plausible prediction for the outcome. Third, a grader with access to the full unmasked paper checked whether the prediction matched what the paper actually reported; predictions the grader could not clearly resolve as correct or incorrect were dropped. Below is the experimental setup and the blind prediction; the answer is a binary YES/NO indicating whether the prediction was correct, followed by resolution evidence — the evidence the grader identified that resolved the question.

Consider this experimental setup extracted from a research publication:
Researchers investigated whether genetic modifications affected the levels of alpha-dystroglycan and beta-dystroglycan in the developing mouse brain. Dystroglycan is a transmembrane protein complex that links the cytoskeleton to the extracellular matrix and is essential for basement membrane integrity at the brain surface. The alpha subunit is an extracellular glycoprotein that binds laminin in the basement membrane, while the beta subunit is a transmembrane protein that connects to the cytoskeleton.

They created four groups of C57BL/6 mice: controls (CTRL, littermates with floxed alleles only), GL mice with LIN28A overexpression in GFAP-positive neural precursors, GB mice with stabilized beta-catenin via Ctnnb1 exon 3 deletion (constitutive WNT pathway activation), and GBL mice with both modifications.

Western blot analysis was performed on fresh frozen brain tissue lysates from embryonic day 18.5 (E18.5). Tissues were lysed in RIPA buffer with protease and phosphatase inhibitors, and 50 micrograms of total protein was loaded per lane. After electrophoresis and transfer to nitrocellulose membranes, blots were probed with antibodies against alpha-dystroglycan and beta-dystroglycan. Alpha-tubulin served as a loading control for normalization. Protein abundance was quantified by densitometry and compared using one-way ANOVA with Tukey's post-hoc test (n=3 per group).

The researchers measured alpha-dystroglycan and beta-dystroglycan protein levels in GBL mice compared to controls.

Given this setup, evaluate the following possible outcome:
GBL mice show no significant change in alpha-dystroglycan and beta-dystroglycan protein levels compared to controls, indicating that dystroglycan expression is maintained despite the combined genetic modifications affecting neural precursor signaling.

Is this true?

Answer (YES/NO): NO